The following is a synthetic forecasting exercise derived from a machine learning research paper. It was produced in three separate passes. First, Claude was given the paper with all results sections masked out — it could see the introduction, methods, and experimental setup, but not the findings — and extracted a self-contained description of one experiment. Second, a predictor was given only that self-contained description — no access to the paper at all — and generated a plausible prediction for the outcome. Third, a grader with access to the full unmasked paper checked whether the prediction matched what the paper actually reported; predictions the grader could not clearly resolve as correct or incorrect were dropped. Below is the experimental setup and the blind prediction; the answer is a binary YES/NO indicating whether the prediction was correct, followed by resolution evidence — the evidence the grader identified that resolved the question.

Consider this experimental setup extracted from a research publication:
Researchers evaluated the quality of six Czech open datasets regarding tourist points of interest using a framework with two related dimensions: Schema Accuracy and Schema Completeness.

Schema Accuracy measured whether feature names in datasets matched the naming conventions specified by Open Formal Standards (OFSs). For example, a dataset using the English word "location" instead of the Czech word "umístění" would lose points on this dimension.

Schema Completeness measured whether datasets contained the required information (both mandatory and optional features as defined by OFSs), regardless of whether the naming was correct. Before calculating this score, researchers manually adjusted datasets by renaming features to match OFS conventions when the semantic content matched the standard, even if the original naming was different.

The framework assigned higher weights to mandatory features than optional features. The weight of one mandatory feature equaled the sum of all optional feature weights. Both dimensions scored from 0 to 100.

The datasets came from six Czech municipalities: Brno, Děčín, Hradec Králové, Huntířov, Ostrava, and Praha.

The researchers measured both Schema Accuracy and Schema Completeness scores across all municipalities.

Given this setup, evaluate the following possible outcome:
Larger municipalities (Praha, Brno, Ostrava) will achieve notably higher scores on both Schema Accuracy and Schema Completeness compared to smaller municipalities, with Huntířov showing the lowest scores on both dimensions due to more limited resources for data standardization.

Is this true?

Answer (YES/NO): NO